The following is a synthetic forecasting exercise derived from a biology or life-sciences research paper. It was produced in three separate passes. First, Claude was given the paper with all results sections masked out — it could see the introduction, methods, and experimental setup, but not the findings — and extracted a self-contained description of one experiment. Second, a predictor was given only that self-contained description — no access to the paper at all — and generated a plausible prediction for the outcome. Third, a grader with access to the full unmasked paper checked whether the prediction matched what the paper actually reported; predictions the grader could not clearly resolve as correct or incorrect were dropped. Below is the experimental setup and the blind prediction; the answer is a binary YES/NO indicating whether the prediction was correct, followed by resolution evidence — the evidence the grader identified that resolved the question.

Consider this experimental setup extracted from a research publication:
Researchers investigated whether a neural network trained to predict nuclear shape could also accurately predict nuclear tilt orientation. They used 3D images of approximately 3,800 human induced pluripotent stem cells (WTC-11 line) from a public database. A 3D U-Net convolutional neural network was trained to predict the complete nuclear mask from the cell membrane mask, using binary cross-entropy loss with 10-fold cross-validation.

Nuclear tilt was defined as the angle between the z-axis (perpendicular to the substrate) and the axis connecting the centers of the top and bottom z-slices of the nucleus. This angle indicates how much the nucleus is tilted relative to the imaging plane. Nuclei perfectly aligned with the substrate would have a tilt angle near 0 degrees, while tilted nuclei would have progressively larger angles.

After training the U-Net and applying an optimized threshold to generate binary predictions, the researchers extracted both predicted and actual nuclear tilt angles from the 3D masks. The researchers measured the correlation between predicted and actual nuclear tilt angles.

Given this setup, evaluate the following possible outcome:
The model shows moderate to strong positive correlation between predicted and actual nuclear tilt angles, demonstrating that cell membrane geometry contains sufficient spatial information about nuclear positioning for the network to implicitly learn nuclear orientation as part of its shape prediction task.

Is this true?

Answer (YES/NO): NO